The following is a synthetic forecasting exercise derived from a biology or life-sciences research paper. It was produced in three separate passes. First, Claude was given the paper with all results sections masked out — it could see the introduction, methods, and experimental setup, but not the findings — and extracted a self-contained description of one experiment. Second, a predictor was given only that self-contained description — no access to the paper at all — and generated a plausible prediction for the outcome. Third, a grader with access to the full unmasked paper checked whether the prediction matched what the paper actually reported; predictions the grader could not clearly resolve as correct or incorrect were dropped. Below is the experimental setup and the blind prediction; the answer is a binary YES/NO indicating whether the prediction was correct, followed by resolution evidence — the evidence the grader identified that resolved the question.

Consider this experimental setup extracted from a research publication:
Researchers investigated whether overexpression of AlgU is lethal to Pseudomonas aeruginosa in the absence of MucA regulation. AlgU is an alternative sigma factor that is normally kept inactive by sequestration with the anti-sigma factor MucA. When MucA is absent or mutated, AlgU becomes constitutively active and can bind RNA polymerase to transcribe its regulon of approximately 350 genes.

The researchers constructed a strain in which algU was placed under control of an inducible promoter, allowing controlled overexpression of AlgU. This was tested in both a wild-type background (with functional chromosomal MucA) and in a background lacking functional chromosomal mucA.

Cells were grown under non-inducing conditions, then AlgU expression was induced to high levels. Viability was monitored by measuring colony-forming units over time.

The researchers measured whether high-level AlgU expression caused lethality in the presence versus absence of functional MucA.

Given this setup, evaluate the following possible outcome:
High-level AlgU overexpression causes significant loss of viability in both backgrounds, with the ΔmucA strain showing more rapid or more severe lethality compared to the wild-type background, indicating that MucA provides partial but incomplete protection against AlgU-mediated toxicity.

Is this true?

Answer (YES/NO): NO